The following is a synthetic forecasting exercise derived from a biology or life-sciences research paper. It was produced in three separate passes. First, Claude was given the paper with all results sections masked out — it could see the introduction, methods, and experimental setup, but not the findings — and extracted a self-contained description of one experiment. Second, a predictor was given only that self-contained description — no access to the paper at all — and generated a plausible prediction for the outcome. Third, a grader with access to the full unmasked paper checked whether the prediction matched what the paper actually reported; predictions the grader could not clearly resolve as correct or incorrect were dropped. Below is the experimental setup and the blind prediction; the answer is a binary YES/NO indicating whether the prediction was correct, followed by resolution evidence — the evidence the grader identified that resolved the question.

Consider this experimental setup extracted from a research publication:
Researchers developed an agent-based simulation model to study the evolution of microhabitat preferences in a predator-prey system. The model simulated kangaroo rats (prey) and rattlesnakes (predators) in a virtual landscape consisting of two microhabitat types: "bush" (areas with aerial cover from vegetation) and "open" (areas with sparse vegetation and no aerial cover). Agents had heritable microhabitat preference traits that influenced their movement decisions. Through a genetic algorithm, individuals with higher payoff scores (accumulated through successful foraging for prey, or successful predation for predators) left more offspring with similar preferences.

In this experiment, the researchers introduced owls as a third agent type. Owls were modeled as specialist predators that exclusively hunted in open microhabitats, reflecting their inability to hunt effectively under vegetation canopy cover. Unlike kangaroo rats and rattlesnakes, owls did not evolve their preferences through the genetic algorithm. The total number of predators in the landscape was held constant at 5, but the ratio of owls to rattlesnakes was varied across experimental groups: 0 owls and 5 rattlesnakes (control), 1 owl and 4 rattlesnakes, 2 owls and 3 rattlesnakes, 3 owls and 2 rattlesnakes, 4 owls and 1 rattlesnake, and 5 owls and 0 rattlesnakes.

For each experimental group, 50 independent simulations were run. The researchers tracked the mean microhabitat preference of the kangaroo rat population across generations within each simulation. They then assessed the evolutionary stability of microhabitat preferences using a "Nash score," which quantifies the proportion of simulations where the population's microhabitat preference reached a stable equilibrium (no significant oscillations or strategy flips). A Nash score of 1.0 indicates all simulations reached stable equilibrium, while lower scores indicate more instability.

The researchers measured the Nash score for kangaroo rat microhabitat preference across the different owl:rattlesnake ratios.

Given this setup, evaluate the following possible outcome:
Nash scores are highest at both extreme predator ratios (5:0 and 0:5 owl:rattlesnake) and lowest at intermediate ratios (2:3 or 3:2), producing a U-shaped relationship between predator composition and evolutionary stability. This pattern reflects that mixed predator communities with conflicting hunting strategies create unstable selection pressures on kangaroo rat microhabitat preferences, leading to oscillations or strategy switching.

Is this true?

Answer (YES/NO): NO